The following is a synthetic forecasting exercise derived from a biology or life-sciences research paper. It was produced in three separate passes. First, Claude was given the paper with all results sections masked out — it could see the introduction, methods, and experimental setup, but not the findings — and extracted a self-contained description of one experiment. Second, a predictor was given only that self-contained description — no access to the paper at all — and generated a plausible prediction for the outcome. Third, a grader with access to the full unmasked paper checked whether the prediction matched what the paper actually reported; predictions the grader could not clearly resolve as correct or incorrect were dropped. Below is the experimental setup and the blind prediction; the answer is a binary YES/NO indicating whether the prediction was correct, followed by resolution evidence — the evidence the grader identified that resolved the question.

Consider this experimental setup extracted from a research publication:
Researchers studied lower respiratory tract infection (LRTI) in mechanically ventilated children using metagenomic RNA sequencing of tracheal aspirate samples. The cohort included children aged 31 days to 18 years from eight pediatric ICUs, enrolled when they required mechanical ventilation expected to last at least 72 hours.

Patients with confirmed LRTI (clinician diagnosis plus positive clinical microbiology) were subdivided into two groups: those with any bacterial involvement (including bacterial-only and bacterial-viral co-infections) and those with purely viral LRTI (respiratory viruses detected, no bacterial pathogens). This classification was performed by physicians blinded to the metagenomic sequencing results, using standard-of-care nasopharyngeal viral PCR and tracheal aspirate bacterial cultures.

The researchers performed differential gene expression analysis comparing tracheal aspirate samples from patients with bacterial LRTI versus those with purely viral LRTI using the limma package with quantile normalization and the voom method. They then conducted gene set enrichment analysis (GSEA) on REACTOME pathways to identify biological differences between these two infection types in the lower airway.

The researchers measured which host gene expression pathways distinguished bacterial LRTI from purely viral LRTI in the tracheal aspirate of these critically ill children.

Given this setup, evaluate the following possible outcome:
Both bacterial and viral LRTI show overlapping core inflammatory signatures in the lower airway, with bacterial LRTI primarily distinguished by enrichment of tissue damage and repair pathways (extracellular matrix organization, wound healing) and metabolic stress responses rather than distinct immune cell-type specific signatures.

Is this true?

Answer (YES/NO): NO